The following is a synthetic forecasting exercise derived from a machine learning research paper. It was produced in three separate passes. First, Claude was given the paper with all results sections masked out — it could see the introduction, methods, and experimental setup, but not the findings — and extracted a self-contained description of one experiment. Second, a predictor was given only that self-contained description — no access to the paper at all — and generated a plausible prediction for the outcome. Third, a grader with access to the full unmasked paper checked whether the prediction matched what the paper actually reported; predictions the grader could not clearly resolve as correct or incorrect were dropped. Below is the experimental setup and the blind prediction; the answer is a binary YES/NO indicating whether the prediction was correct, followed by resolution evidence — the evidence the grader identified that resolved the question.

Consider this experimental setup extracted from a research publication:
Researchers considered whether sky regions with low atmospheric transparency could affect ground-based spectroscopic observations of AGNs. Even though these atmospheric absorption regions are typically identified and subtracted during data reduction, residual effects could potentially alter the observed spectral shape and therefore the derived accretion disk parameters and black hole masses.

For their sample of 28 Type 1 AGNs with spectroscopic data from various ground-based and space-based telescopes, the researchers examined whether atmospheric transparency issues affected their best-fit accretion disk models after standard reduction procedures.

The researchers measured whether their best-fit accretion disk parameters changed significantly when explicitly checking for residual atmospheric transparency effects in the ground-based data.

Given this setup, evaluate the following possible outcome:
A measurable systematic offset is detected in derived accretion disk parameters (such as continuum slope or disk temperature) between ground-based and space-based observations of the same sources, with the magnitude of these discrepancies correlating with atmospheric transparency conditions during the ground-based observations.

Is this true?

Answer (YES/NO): NO